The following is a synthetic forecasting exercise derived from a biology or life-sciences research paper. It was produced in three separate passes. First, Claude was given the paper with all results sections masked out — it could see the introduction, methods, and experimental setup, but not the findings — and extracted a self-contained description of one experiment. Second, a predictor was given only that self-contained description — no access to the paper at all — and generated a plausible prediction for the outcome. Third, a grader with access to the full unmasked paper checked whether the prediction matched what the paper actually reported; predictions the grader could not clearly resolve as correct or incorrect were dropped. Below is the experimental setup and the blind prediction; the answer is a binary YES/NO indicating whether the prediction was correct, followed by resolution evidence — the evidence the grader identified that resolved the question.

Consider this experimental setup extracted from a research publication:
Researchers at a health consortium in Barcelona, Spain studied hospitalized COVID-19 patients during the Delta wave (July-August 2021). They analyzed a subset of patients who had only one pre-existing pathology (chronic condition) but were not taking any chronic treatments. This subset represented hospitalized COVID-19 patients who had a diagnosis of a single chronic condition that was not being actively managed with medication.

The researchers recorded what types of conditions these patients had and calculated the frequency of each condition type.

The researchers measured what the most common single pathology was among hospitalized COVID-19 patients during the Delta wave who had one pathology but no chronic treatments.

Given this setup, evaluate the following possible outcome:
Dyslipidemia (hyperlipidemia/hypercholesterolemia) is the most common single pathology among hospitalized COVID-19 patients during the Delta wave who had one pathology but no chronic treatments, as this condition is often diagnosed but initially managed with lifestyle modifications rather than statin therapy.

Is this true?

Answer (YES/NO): NO